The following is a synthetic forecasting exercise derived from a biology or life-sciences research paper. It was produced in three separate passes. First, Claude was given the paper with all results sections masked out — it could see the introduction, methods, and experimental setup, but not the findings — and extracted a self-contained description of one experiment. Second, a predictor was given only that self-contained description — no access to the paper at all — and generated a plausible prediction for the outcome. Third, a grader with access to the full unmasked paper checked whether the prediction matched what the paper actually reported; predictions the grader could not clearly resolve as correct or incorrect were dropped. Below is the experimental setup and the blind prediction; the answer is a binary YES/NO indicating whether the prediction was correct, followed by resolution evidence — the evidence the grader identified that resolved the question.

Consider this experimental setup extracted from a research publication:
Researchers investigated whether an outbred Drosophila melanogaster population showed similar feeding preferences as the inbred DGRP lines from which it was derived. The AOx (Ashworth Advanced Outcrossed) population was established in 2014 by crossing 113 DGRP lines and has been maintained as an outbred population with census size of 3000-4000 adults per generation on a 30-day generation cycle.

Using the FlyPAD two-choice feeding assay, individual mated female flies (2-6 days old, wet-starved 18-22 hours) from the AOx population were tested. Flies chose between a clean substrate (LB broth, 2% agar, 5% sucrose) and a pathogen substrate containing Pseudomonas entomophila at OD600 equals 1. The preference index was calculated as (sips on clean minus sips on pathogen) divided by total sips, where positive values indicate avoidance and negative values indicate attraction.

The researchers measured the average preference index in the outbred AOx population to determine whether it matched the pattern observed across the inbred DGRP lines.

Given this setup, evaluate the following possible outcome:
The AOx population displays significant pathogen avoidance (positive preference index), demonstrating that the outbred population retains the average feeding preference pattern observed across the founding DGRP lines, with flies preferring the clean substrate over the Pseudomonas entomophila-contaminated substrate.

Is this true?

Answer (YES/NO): NO